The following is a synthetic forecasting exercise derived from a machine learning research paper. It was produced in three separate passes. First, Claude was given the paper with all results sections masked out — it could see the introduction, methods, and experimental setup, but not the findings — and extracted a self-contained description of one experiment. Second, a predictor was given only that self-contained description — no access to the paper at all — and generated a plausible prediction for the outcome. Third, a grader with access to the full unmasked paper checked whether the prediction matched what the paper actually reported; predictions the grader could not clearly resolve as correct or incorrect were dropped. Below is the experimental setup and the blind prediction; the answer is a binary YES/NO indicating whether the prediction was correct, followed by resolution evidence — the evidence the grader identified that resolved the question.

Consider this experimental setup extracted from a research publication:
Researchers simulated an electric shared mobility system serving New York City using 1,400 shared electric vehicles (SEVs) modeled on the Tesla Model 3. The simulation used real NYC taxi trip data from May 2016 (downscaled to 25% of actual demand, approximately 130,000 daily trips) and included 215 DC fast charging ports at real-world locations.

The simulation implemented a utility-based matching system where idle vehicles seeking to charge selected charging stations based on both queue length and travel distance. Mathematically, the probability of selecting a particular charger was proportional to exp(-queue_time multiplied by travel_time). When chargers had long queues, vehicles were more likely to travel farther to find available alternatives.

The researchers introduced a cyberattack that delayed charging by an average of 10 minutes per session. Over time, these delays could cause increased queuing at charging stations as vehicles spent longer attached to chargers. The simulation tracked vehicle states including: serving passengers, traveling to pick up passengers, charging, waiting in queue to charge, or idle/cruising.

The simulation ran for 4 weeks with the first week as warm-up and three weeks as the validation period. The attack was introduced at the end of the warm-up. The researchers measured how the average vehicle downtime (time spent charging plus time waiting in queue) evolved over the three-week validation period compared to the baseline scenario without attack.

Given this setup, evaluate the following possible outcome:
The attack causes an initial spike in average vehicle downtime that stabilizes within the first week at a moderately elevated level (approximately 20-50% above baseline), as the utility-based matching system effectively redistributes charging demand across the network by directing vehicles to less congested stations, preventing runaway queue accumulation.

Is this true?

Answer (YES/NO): NO